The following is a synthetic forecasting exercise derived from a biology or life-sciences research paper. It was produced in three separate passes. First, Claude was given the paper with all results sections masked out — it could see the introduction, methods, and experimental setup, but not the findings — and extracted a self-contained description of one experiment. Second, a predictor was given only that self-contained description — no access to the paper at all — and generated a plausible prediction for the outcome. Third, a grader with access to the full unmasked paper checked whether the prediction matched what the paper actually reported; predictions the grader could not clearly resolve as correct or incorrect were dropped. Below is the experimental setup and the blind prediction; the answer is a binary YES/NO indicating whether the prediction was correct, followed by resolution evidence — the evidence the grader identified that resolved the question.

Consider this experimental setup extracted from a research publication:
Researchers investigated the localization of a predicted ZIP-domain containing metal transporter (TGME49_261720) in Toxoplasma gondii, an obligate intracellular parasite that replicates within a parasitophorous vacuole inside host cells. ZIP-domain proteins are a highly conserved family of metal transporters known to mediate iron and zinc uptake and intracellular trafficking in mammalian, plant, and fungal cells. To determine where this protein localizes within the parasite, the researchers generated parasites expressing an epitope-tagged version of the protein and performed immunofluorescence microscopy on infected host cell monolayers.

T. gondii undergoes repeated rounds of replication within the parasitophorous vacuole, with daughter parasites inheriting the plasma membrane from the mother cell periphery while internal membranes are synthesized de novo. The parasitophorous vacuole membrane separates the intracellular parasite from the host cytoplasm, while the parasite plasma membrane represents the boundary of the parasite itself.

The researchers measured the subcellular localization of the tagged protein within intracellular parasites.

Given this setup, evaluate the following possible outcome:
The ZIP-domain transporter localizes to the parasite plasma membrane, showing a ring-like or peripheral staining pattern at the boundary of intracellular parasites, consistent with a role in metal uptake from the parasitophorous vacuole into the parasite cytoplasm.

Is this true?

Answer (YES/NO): YES